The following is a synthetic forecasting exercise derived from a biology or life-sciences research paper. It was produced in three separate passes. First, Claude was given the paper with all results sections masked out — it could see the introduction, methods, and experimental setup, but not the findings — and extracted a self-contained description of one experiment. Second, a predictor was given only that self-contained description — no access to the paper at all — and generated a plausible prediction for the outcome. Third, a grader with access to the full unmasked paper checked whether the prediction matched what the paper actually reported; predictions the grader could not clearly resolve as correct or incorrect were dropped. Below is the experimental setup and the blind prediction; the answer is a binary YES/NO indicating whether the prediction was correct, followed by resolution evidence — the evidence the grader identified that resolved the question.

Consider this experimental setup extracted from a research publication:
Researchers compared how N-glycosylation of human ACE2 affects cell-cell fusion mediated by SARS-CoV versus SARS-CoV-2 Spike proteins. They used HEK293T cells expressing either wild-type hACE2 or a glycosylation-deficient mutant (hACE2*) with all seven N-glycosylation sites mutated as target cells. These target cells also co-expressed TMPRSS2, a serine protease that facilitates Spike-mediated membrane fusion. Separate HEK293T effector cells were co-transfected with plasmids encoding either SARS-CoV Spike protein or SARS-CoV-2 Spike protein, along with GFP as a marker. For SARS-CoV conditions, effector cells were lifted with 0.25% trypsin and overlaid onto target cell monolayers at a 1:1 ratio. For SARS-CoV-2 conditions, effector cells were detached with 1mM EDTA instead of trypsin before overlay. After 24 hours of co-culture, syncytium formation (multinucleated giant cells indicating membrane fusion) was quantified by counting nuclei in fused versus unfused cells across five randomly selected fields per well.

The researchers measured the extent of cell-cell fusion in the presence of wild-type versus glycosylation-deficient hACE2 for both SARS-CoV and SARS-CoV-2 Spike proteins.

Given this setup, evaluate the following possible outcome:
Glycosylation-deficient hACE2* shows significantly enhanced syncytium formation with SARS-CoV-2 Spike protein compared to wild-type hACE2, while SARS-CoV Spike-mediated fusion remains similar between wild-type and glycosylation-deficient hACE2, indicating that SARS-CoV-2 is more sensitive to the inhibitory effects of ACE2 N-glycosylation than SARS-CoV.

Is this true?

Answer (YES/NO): NO